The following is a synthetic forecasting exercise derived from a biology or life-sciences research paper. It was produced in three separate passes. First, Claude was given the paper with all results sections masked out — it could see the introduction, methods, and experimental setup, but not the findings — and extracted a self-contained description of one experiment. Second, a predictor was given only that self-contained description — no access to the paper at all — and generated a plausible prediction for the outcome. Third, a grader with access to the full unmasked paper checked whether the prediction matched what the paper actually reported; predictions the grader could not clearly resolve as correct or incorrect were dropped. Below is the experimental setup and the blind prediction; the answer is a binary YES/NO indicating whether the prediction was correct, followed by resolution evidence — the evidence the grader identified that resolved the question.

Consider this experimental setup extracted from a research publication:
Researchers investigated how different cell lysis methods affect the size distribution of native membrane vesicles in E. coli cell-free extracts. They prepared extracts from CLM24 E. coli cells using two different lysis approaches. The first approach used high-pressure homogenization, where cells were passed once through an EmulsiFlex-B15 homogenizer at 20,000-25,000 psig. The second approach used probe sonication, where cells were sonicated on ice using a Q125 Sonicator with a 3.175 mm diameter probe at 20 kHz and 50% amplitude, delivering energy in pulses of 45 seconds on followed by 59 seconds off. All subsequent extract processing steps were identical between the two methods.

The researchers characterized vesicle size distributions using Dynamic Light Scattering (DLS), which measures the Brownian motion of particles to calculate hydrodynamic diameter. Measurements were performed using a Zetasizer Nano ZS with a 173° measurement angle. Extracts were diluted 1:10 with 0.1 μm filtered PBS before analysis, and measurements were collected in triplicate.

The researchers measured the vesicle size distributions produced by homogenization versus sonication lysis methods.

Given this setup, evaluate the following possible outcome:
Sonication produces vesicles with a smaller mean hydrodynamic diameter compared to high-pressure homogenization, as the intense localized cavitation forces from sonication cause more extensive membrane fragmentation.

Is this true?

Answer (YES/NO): YES